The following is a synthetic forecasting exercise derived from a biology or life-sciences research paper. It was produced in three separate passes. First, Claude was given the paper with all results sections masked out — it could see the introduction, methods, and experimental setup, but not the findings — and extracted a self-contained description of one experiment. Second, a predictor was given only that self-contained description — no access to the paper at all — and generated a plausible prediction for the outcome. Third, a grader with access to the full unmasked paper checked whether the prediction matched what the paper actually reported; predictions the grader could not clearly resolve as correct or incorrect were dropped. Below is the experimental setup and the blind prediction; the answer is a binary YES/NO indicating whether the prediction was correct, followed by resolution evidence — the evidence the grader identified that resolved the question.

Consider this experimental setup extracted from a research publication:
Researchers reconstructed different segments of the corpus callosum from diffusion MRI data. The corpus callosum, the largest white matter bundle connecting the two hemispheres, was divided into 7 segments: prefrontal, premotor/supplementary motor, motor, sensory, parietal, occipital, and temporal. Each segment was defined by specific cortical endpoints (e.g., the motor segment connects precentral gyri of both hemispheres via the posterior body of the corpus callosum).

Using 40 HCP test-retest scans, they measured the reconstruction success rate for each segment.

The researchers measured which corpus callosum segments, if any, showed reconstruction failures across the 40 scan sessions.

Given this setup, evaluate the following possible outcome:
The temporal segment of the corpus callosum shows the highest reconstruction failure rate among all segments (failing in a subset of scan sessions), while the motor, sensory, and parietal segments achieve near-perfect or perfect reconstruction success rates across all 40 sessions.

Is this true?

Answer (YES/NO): NO